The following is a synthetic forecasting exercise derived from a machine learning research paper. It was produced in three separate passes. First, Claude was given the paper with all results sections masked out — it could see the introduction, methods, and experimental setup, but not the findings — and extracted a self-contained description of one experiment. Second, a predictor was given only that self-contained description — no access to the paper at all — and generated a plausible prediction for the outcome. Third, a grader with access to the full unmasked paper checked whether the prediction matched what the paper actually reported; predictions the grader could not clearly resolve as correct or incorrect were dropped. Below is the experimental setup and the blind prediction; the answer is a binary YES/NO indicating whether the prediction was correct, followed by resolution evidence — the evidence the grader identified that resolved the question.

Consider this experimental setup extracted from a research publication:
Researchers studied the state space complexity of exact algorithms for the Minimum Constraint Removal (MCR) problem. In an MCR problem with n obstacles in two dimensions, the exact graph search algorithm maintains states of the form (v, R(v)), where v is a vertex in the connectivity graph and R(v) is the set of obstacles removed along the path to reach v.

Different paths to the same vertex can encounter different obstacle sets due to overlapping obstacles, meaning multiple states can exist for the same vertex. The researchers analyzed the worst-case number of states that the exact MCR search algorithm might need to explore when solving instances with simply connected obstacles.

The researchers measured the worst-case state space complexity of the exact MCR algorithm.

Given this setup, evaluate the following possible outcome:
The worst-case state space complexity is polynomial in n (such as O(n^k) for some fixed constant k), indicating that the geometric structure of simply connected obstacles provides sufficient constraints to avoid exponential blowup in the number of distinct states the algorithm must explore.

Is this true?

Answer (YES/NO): NO